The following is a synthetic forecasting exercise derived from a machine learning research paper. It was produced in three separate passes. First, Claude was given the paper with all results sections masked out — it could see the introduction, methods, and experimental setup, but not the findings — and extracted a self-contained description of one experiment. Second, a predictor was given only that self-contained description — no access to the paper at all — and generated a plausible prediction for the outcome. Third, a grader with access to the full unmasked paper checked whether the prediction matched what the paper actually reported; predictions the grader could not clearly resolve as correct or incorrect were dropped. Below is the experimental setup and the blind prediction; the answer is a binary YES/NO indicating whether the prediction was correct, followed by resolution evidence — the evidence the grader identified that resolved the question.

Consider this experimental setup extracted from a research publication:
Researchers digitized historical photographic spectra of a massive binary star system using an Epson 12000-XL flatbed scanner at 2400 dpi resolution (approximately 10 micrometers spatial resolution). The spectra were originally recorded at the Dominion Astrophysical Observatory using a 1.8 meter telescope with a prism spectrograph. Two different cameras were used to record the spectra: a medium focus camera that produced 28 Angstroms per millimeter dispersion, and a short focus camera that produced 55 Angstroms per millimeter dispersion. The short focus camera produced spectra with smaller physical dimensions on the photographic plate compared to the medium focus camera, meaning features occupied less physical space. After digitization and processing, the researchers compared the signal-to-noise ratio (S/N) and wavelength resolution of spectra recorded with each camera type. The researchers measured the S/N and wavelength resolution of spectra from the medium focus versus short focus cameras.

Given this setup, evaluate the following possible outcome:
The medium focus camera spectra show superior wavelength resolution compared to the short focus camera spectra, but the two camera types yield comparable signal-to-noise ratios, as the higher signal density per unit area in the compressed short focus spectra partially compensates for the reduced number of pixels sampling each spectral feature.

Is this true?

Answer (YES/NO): NO